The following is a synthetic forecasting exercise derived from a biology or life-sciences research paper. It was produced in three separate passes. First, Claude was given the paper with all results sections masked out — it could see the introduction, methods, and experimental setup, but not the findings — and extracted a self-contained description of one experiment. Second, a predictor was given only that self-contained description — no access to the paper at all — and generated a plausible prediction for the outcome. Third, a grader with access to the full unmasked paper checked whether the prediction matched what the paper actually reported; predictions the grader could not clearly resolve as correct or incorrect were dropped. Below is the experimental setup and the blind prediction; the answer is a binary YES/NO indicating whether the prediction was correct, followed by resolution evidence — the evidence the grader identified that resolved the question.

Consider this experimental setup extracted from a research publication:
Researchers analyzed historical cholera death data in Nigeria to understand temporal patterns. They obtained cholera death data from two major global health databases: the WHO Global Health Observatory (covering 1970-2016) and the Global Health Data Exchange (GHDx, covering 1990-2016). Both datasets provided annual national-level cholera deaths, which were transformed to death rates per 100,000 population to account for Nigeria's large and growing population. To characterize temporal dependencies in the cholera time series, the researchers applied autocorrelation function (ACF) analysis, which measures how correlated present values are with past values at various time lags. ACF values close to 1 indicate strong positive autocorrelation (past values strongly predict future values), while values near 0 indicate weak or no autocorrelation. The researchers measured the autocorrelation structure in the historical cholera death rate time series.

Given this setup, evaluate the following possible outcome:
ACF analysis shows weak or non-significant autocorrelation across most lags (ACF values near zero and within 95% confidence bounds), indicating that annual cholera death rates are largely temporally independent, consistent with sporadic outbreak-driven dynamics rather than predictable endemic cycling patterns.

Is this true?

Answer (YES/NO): YES